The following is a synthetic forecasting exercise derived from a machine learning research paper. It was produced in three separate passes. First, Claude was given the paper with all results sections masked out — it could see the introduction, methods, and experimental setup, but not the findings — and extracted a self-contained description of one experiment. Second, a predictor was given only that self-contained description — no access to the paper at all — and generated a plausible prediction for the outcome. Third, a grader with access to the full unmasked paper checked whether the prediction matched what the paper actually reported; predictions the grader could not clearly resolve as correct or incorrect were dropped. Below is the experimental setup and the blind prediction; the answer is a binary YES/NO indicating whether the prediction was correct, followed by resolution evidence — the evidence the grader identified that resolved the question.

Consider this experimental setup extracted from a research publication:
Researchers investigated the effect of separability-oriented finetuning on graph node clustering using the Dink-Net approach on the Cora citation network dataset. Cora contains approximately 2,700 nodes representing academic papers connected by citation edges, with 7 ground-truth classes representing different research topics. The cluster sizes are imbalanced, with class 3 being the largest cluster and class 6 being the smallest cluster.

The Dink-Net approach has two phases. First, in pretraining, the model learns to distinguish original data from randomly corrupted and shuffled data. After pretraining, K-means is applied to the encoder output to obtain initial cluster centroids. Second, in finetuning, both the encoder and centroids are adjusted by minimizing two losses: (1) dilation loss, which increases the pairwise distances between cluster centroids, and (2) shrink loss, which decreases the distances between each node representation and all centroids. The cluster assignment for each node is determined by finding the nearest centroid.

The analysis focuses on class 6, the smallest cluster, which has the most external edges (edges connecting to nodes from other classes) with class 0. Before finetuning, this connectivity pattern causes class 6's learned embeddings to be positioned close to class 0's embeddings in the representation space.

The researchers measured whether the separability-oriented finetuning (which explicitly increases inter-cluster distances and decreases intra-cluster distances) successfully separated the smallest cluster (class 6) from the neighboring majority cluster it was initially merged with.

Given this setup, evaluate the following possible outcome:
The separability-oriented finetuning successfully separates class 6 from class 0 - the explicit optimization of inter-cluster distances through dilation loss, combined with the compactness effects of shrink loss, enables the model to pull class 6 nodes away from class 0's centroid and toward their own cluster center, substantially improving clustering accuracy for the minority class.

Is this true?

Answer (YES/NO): NO